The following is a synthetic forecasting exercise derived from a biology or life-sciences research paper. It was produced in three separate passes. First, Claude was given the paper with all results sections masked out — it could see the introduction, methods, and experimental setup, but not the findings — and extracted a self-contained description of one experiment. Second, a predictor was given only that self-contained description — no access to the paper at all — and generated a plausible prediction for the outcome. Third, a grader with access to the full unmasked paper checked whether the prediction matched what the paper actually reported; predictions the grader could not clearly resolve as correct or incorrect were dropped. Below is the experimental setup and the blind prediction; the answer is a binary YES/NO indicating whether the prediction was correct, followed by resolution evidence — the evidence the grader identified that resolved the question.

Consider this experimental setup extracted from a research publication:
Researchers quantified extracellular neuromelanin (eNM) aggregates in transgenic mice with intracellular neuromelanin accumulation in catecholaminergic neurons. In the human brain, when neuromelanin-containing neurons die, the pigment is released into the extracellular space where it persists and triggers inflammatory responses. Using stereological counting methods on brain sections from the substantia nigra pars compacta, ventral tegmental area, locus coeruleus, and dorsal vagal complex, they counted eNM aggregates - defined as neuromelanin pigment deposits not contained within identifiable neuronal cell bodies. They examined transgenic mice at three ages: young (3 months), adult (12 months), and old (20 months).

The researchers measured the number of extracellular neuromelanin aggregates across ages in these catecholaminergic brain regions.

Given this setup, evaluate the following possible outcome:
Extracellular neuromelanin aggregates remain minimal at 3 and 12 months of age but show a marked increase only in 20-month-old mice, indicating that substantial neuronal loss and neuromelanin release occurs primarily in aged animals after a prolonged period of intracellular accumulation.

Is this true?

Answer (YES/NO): NO